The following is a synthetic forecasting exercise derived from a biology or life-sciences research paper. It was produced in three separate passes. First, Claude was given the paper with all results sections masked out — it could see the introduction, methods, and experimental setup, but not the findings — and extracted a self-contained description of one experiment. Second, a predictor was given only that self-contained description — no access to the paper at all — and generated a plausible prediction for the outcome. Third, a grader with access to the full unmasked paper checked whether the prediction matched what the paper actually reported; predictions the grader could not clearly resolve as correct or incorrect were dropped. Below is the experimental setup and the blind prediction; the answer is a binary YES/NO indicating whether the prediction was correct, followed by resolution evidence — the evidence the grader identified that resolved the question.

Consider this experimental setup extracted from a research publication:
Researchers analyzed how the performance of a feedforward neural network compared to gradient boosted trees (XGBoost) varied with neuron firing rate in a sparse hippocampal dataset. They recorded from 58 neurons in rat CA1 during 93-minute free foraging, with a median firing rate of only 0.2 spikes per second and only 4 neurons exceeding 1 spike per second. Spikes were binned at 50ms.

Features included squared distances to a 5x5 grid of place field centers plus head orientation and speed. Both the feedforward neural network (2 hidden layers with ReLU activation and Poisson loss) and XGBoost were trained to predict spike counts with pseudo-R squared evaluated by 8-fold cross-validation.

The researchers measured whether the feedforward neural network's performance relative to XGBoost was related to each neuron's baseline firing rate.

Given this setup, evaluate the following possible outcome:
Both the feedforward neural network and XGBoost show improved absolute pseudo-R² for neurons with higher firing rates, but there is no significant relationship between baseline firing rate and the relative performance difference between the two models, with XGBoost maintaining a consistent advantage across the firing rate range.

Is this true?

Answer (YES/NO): NO